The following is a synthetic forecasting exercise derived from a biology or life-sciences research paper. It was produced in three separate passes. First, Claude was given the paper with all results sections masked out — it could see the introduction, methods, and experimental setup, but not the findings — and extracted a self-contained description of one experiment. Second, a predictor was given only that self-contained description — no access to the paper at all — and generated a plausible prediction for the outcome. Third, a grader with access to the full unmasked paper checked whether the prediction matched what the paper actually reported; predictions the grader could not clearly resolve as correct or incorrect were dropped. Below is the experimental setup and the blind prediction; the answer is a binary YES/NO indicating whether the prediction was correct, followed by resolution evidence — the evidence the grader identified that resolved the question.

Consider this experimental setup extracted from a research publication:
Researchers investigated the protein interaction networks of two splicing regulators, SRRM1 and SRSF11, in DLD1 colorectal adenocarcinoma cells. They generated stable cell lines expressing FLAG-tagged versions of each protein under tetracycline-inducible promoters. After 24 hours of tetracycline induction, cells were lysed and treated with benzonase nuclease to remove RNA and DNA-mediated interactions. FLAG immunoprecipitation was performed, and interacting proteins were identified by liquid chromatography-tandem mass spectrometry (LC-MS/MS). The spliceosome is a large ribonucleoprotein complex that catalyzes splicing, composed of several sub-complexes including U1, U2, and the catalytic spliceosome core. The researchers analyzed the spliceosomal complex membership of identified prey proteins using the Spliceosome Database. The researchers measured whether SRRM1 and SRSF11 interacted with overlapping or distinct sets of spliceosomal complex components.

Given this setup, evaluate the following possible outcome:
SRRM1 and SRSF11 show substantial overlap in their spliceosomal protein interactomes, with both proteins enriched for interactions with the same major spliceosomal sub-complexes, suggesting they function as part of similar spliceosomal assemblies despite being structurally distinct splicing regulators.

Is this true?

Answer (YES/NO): YES